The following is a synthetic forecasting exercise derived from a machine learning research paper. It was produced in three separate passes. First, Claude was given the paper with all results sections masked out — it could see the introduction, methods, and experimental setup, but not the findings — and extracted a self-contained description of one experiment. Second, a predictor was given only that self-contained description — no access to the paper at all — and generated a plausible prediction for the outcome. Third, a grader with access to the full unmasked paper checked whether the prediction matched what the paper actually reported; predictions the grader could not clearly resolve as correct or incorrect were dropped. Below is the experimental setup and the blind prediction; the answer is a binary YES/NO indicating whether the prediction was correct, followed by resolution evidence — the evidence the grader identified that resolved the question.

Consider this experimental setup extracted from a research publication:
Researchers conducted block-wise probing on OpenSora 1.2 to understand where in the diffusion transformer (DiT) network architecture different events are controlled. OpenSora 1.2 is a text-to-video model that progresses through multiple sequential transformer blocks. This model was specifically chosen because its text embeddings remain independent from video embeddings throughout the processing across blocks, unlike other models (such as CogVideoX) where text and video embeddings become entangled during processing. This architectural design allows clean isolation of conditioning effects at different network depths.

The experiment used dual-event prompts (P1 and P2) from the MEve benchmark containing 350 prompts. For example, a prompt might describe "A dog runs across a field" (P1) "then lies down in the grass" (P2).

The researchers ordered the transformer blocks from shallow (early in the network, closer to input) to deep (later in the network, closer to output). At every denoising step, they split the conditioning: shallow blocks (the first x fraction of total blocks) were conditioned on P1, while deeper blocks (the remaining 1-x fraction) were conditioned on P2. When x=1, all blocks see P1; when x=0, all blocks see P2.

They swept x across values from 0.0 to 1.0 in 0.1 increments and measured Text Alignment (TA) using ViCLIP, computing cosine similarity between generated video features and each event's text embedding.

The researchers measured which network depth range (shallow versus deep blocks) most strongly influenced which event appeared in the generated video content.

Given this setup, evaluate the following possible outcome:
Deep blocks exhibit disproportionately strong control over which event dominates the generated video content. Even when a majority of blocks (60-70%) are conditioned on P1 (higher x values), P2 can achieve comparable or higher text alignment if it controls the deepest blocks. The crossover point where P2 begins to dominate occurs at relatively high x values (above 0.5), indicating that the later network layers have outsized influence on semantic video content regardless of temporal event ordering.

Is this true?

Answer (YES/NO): NO